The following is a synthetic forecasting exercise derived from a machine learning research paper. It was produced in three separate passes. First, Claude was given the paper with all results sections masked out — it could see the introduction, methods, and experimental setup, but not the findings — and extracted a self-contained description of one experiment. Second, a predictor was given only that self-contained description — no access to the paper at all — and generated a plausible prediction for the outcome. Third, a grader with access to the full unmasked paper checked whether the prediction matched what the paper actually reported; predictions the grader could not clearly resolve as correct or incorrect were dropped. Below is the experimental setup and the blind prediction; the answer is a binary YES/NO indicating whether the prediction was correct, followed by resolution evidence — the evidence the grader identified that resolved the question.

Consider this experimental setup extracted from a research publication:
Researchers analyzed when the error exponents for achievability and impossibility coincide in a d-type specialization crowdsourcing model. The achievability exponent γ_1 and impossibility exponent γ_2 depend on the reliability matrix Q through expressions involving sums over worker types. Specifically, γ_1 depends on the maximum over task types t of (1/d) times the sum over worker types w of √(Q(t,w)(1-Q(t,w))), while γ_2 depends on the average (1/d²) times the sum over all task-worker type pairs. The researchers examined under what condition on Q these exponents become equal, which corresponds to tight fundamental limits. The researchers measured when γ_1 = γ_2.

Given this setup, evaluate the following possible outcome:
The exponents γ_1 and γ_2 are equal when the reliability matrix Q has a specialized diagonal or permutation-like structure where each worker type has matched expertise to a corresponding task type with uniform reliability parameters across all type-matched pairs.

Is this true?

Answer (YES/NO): NO